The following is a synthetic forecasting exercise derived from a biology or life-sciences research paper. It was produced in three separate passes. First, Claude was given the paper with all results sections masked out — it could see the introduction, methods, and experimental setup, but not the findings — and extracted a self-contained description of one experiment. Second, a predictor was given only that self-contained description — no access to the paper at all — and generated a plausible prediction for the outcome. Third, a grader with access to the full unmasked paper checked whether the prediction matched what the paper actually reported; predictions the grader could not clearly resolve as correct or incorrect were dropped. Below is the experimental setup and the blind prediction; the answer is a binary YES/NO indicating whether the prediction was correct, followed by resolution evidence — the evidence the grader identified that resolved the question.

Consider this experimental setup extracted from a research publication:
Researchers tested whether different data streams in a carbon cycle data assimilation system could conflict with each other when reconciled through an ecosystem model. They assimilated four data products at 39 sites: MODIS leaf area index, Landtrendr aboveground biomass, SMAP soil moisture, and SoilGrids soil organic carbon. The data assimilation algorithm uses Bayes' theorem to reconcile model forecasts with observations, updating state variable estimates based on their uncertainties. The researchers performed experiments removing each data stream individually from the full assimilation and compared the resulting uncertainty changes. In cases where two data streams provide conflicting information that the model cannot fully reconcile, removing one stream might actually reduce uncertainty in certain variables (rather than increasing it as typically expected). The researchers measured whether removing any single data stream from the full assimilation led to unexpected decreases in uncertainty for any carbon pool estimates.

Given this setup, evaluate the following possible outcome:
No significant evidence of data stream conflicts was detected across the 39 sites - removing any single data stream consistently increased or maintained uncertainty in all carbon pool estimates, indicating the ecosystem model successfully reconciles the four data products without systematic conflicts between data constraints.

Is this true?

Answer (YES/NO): NO